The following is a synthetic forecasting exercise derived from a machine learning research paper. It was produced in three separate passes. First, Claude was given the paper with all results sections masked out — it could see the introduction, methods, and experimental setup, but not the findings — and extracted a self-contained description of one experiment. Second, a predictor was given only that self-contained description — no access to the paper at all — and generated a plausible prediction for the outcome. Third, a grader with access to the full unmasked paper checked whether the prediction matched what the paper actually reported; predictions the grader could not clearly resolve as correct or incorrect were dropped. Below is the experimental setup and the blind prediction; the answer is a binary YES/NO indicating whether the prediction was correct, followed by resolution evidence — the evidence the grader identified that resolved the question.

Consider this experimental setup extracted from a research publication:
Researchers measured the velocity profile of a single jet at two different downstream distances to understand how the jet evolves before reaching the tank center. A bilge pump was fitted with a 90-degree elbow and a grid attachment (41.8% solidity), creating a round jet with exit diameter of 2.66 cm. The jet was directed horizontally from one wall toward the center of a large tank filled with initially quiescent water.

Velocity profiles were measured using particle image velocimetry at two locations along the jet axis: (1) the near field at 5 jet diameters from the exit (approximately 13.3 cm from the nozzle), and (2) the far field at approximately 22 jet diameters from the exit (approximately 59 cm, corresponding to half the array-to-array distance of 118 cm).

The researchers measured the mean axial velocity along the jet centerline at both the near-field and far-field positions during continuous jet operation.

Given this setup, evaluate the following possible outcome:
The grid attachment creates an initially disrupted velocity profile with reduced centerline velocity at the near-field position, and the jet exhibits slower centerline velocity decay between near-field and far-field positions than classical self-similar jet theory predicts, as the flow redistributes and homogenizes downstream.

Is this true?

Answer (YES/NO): NO